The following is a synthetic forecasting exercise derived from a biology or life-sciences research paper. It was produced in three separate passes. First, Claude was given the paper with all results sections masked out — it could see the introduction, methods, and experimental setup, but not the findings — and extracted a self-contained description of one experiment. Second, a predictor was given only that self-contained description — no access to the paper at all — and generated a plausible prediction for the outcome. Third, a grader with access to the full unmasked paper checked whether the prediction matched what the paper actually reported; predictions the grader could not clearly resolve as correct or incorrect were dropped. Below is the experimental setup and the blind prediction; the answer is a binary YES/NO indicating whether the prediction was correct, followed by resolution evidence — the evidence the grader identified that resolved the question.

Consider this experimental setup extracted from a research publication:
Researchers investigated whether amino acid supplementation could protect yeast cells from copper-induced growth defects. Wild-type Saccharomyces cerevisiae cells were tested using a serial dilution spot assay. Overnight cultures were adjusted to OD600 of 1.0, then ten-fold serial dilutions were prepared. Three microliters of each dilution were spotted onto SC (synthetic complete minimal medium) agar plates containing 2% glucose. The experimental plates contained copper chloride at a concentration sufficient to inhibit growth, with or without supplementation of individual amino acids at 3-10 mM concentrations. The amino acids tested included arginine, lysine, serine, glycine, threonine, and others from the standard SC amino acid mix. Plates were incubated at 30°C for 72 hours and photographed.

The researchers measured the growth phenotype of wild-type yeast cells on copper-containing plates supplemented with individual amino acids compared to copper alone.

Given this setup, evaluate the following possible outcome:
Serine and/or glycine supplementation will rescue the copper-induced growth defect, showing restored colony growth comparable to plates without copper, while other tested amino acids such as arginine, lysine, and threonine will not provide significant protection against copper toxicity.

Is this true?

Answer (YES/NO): NO